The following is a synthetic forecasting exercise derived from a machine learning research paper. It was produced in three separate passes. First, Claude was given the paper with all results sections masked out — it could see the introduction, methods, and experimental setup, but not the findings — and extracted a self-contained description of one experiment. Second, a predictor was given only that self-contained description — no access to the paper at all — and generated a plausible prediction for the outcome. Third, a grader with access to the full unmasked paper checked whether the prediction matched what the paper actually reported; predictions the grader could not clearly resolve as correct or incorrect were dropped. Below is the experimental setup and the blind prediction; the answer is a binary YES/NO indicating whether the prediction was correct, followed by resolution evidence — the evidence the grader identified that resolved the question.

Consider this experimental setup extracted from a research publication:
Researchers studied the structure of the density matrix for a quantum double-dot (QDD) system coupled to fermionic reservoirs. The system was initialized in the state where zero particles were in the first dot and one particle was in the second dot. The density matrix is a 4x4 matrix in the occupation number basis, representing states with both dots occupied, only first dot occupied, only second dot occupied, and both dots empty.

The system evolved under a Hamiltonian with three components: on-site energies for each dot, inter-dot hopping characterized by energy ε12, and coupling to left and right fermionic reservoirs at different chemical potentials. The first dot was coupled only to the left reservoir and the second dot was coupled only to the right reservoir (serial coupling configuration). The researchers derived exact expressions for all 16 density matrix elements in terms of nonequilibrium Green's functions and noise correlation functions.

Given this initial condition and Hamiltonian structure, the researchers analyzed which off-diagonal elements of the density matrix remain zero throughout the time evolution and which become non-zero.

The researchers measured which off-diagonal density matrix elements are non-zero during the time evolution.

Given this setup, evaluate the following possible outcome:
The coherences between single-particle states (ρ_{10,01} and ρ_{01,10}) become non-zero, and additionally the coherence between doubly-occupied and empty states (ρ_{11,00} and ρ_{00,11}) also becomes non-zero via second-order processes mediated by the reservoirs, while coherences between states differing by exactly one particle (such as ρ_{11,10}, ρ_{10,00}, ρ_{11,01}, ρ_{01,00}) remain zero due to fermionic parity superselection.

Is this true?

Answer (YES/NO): NO